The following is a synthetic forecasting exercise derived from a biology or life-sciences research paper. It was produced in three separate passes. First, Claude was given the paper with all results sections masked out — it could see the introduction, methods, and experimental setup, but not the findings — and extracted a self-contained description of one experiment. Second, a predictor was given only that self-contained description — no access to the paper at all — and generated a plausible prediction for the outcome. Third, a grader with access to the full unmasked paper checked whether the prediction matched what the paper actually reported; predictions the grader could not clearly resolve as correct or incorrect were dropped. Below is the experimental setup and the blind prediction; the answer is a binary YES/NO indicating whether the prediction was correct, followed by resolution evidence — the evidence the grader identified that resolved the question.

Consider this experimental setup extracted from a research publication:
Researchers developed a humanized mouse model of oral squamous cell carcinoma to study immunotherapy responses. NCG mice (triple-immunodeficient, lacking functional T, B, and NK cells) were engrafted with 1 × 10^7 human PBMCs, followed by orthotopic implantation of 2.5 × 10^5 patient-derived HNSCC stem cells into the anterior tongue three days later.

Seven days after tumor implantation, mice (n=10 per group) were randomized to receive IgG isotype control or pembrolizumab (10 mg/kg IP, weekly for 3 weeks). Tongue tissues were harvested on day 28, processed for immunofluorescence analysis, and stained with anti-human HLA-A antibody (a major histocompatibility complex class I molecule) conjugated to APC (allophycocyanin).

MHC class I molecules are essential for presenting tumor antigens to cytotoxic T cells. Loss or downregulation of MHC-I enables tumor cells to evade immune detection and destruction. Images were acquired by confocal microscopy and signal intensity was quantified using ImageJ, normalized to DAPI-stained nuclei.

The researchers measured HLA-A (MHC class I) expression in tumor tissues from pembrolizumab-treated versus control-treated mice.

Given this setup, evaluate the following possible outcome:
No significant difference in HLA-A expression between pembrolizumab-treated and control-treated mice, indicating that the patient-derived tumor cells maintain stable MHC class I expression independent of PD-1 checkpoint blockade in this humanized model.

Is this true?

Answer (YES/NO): NO